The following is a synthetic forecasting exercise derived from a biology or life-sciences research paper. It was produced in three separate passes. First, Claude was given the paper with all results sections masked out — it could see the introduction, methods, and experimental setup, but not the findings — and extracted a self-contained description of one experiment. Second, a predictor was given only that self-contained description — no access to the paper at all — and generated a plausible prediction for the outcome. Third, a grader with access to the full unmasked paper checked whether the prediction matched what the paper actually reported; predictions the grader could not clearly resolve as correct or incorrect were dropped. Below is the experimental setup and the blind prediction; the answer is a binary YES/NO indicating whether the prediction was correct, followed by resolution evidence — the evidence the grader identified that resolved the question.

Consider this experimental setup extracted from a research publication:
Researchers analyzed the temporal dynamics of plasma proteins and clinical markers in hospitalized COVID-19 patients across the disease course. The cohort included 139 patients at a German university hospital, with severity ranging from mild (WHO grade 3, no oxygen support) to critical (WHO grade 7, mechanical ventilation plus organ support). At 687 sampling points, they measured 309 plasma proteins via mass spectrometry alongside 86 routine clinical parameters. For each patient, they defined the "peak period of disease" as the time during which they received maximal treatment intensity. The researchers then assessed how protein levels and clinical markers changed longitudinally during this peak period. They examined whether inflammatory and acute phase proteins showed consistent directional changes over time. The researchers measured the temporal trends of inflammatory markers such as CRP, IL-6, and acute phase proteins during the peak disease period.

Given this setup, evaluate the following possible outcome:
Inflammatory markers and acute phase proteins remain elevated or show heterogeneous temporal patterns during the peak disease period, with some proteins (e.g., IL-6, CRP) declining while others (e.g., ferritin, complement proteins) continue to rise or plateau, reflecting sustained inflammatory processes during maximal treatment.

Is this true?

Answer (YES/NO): NO